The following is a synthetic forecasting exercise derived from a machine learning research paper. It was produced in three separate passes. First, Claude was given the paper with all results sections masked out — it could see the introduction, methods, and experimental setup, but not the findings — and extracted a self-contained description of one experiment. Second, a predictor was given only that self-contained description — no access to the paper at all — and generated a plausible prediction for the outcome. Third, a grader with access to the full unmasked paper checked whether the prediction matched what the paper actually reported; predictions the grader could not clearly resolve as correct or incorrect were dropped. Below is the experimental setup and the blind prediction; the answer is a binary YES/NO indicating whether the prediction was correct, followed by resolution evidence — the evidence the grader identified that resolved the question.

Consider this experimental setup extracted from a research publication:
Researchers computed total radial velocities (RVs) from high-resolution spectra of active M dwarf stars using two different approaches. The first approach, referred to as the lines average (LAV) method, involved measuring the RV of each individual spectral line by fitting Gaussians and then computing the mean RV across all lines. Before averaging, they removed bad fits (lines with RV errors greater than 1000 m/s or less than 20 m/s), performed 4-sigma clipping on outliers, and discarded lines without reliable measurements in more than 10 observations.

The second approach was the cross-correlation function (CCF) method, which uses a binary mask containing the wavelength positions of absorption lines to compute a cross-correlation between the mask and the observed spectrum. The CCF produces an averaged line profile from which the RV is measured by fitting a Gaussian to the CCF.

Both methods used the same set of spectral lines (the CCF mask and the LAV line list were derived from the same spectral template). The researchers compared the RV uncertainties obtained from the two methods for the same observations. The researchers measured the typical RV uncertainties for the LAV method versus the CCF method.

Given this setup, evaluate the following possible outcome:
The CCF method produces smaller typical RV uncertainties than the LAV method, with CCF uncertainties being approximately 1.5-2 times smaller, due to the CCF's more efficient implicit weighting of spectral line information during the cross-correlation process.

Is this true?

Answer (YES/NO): NO